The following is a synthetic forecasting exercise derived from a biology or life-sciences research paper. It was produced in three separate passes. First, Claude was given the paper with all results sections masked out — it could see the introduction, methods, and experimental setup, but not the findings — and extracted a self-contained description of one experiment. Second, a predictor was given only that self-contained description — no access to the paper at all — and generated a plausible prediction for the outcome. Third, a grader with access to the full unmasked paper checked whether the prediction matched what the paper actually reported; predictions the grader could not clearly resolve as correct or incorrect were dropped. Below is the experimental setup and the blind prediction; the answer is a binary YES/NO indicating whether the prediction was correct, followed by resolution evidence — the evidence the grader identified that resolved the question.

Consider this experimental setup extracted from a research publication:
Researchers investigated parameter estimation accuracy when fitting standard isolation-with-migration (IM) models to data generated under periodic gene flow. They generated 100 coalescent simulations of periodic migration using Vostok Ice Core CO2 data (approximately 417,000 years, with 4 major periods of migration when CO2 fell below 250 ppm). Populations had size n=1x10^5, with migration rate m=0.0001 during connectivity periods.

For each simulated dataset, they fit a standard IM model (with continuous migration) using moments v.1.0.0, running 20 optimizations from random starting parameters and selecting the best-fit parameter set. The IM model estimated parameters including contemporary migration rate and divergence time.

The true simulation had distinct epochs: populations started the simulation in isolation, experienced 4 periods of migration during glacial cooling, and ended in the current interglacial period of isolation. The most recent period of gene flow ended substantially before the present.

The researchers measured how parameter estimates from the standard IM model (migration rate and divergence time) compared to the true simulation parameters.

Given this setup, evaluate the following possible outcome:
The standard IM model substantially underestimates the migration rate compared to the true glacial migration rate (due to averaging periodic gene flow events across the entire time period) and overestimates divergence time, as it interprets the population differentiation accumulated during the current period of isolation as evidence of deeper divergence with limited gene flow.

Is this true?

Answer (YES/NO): NO